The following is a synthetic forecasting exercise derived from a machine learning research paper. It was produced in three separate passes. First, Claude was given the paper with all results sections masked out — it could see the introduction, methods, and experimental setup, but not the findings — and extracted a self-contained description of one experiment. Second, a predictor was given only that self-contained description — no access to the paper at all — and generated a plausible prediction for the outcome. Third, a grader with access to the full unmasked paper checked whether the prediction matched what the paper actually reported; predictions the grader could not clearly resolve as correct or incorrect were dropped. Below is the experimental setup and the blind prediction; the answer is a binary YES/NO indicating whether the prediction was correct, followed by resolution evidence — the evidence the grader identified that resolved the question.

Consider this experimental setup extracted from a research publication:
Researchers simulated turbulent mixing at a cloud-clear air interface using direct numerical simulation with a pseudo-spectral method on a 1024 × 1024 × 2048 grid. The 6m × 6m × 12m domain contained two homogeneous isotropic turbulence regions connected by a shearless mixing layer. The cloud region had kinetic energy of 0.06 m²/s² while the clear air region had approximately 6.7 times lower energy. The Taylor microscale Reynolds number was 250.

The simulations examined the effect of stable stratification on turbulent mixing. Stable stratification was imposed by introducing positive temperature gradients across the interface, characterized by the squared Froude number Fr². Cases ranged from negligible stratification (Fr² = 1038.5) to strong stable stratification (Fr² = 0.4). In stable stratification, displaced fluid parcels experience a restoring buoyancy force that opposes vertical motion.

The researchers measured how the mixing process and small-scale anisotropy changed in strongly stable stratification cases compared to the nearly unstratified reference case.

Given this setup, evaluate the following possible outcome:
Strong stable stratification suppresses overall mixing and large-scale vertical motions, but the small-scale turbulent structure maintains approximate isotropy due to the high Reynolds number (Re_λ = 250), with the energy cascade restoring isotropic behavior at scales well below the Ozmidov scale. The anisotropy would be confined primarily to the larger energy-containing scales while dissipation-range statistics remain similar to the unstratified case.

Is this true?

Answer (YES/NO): NO